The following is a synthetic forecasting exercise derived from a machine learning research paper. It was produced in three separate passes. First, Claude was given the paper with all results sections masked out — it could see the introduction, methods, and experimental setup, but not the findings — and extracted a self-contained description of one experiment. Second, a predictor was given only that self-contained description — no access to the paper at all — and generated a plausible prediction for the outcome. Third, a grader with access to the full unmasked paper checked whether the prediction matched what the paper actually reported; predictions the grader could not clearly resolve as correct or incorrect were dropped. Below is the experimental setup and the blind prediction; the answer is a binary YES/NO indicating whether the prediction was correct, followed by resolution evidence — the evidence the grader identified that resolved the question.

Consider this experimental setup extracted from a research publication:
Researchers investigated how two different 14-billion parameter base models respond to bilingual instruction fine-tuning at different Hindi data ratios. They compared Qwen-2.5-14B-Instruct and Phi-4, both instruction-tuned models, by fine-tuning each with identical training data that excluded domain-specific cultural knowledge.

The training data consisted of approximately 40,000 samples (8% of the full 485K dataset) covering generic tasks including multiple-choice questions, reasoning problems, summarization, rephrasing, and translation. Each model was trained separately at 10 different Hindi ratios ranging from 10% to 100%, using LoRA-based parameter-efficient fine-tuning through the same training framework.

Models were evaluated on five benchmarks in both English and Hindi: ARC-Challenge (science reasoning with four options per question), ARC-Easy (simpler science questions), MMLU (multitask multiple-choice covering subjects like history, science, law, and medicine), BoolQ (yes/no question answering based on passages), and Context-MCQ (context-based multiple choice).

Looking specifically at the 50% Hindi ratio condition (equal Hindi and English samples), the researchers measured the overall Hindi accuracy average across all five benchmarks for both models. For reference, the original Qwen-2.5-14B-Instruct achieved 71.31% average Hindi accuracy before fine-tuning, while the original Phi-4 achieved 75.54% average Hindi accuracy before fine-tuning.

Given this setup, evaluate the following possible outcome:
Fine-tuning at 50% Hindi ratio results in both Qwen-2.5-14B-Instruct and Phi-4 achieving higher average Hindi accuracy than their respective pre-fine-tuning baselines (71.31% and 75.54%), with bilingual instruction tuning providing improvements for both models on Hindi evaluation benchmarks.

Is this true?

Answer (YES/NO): YES